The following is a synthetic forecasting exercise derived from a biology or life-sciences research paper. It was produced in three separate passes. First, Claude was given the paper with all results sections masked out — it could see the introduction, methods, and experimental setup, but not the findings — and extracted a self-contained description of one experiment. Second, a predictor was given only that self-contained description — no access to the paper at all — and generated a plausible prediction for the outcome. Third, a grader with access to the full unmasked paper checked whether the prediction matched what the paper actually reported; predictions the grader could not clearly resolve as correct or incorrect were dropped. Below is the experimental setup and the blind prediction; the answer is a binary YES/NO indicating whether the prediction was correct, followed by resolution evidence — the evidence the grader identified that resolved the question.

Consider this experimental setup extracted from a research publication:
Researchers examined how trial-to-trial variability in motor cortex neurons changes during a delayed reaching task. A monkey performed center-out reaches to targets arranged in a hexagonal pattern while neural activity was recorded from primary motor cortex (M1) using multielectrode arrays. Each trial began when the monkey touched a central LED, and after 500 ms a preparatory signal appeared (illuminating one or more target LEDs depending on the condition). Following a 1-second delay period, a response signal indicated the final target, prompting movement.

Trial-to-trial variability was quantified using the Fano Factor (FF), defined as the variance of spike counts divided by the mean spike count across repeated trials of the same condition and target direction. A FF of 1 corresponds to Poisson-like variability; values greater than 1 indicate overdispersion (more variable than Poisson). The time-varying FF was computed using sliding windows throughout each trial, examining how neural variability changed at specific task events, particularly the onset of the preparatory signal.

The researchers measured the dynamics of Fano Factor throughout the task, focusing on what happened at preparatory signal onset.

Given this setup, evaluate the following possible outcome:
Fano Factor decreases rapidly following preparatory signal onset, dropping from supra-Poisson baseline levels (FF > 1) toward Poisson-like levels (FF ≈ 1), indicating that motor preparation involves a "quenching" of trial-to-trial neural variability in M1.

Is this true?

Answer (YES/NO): YES